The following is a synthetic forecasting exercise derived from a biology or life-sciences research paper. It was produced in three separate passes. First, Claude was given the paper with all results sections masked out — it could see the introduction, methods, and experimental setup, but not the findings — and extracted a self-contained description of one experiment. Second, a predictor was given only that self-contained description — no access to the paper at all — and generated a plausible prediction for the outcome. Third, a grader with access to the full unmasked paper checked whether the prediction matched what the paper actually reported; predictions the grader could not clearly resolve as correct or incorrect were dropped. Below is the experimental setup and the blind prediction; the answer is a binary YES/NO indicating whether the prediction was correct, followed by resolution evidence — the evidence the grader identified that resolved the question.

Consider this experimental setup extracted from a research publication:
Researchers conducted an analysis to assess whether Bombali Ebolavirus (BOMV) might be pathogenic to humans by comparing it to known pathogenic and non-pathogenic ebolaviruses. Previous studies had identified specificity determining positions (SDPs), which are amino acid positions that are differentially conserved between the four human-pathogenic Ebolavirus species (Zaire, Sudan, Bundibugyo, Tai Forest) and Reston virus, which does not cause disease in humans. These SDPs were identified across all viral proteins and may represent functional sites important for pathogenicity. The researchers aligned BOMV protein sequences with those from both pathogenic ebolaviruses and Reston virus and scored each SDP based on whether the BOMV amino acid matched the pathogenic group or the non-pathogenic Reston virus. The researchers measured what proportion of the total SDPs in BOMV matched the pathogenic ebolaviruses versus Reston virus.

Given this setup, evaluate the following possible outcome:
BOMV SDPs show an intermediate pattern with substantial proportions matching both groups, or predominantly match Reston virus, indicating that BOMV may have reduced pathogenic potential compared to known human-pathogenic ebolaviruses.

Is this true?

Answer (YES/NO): NO